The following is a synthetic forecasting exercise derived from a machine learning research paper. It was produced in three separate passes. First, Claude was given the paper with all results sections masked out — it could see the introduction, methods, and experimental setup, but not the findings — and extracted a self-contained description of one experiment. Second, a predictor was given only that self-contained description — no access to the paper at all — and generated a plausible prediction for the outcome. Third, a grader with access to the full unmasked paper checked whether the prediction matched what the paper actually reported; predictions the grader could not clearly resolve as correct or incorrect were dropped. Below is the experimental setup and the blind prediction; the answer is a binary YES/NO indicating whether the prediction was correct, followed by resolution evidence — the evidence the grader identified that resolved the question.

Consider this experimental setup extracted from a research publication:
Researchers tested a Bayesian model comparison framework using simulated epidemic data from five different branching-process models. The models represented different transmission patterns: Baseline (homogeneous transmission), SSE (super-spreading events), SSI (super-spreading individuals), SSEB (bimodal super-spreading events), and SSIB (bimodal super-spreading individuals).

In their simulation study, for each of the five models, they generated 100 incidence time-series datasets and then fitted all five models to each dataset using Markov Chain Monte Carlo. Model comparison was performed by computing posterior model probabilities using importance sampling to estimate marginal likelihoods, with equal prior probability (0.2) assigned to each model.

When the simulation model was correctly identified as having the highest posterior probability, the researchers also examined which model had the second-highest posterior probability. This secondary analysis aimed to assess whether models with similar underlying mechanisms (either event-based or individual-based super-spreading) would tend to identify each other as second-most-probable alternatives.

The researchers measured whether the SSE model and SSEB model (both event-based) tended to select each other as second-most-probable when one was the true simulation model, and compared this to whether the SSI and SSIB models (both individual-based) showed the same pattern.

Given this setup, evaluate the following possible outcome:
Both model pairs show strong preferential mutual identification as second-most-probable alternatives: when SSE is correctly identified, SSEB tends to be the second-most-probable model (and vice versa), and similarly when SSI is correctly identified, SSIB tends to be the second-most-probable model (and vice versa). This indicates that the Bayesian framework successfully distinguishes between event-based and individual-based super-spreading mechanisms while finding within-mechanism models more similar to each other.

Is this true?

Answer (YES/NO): YES